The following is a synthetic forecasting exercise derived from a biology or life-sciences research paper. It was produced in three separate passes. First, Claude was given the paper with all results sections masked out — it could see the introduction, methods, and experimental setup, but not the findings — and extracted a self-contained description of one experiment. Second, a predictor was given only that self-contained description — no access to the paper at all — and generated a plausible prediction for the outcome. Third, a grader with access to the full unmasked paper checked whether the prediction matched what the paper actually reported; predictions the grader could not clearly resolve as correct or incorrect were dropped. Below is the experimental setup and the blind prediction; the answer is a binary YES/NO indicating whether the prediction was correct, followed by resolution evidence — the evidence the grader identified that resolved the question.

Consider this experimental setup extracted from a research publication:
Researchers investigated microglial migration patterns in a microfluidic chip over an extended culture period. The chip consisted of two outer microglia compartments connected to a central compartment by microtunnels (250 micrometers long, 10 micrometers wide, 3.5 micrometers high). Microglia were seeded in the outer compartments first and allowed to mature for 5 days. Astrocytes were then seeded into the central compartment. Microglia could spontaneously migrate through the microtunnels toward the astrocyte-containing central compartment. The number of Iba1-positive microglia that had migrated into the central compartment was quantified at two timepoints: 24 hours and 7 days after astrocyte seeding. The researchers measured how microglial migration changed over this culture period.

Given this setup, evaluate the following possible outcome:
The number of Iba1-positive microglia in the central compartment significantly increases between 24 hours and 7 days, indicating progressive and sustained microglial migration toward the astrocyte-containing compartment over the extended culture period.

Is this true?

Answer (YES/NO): YES